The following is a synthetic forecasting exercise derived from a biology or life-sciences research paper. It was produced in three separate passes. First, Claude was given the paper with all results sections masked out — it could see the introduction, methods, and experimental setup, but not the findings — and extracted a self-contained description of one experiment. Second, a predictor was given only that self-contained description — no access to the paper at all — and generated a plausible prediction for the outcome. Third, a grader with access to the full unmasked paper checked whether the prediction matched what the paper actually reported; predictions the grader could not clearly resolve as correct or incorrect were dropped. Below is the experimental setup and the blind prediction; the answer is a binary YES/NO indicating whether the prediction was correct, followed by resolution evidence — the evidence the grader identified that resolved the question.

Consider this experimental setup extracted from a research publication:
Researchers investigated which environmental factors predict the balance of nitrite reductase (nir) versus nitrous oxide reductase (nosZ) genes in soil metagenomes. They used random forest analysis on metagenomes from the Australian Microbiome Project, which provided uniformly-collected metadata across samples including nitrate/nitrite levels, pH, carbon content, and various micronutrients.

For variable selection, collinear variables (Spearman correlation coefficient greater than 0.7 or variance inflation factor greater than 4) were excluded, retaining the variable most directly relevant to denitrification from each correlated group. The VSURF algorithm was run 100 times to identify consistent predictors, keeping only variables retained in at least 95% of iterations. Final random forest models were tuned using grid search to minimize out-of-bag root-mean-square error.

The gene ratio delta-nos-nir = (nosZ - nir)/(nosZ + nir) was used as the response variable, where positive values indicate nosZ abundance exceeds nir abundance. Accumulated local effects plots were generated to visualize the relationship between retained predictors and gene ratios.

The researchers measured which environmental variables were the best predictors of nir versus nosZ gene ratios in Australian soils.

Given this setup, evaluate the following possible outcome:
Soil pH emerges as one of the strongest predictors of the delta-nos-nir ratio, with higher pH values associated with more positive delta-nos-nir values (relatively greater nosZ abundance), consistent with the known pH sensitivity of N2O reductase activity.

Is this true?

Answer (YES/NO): NO